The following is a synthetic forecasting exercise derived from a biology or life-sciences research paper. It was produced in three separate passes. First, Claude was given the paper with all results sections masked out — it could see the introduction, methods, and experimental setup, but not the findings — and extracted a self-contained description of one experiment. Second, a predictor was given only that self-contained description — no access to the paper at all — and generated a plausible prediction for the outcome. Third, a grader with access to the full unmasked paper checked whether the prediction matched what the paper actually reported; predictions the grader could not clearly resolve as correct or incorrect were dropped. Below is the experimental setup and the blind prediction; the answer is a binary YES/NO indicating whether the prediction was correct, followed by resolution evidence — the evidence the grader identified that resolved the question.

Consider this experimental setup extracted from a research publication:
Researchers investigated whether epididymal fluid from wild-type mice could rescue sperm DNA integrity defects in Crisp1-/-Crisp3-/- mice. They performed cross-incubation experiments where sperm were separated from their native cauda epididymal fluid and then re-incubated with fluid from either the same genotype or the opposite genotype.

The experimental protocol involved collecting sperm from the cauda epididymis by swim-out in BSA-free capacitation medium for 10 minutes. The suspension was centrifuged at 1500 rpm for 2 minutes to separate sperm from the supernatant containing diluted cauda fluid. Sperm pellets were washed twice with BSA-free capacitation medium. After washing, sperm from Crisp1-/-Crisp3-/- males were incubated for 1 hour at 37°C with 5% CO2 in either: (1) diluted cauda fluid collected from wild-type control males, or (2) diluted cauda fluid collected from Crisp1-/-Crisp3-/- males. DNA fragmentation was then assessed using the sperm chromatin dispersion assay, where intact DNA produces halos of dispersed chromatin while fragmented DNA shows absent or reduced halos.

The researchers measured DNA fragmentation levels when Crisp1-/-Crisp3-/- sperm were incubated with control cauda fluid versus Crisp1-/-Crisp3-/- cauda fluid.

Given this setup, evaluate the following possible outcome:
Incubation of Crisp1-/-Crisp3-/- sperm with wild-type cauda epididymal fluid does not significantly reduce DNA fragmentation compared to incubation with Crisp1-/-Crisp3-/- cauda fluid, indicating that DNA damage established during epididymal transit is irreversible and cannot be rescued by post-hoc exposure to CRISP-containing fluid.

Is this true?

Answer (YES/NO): YES